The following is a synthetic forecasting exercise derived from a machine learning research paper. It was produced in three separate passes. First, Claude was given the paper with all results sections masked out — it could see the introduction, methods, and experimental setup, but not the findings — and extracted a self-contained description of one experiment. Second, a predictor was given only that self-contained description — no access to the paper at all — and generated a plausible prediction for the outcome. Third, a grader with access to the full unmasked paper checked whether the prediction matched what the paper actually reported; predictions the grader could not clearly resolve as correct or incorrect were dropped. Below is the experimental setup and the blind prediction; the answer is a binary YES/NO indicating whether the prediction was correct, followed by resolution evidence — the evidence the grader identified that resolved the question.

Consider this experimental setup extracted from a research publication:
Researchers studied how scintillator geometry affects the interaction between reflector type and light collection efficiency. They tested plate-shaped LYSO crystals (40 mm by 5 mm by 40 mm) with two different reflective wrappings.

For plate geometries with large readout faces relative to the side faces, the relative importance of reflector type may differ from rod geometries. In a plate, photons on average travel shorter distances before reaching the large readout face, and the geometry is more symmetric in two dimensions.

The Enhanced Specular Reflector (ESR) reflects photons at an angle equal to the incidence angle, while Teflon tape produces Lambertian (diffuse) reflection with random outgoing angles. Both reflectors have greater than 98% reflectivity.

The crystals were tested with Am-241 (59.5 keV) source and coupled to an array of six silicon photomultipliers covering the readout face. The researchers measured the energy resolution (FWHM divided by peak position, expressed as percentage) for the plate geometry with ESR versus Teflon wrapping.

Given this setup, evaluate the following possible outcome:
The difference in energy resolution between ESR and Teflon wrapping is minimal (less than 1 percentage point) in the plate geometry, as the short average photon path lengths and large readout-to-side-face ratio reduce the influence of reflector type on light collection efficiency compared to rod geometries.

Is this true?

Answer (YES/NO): NO